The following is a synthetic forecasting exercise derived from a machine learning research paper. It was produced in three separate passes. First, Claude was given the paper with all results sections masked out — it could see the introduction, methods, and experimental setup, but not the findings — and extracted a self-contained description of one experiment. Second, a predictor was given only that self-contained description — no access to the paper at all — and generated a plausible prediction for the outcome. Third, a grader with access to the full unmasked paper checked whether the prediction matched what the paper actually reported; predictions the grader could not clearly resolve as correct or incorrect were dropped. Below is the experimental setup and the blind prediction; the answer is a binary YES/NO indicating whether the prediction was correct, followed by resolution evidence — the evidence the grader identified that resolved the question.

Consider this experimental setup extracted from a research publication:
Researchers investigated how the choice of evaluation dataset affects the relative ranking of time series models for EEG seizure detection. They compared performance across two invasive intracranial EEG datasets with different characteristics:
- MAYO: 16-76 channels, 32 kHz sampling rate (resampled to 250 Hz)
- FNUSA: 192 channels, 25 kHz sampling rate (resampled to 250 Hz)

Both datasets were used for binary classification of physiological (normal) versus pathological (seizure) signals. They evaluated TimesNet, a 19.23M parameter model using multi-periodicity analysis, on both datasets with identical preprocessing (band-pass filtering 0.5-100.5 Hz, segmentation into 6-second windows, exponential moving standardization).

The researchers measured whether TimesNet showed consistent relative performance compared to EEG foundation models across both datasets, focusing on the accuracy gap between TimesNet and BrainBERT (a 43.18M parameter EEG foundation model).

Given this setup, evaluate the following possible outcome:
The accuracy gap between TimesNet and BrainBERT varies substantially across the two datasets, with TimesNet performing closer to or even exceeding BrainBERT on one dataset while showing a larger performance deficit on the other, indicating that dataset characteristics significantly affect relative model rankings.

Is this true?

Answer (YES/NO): YES